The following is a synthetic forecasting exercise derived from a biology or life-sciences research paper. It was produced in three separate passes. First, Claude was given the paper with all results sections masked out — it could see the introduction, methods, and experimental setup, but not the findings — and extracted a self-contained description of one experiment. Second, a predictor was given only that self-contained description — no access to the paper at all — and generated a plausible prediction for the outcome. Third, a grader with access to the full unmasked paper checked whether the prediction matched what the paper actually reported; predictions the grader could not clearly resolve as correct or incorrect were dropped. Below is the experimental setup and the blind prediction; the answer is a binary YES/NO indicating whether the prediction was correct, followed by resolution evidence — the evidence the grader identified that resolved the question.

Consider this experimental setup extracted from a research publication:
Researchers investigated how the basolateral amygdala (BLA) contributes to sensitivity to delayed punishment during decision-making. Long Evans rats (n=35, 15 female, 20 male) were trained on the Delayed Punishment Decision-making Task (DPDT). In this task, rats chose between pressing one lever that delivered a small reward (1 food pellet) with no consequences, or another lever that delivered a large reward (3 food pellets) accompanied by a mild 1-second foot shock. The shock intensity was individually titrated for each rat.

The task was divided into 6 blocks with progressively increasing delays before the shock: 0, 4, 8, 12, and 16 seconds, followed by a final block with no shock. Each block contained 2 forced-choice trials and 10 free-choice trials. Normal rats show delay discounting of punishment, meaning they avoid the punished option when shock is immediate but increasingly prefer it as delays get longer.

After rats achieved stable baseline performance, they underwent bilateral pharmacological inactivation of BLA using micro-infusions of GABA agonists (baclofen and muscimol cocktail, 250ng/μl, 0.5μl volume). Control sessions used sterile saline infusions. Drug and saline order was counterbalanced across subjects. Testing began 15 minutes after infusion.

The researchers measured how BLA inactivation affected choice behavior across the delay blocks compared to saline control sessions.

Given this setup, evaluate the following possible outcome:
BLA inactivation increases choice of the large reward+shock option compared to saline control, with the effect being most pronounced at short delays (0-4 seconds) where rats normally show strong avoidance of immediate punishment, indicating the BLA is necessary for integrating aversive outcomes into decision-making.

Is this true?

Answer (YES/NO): NO